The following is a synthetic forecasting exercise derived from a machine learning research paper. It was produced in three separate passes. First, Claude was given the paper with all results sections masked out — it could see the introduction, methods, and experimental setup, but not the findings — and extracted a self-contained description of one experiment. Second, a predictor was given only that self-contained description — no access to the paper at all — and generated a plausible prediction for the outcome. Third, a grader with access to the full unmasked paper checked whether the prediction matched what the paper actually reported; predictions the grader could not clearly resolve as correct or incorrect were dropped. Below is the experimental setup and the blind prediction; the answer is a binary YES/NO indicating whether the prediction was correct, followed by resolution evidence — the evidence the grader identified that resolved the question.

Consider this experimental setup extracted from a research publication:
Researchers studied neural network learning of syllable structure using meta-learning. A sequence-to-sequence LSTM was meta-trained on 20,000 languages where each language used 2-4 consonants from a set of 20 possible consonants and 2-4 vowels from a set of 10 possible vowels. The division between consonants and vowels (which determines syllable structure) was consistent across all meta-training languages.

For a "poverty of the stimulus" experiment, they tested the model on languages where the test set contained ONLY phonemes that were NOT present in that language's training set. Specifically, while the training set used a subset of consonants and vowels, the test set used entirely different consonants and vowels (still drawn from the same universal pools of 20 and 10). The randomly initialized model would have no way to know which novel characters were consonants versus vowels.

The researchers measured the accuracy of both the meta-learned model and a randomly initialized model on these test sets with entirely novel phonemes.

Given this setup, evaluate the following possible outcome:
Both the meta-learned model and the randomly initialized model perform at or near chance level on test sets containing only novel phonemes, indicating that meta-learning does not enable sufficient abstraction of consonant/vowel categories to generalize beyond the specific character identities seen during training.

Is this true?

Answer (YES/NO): NO